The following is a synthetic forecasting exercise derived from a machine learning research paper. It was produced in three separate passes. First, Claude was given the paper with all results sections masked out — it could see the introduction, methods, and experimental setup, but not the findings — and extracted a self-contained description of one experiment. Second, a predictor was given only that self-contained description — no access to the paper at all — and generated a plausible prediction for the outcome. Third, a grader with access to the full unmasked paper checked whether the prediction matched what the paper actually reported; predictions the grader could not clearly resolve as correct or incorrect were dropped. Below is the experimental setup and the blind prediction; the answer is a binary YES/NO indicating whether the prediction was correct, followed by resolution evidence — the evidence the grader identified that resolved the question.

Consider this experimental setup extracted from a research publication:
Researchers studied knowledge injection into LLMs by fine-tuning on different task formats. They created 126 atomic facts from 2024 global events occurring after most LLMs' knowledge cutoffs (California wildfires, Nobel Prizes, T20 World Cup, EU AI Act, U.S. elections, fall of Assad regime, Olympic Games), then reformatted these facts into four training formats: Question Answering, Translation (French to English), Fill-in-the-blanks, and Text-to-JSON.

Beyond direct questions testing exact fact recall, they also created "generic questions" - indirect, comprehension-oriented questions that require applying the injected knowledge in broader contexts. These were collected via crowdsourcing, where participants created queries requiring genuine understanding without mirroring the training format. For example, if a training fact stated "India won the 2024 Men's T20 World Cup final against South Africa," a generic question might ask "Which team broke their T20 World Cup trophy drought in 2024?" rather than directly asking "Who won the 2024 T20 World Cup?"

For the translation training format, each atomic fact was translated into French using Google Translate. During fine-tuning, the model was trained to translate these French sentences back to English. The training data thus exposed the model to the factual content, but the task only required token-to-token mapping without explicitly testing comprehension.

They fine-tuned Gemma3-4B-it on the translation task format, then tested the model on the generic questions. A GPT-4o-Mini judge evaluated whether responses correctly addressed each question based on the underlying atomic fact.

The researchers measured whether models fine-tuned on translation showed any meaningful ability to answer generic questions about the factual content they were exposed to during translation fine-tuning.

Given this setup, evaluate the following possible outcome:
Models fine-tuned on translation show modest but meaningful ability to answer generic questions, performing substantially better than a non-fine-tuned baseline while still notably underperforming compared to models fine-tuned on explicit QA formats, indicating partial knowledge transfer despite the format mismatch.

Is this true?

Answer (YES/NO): NO